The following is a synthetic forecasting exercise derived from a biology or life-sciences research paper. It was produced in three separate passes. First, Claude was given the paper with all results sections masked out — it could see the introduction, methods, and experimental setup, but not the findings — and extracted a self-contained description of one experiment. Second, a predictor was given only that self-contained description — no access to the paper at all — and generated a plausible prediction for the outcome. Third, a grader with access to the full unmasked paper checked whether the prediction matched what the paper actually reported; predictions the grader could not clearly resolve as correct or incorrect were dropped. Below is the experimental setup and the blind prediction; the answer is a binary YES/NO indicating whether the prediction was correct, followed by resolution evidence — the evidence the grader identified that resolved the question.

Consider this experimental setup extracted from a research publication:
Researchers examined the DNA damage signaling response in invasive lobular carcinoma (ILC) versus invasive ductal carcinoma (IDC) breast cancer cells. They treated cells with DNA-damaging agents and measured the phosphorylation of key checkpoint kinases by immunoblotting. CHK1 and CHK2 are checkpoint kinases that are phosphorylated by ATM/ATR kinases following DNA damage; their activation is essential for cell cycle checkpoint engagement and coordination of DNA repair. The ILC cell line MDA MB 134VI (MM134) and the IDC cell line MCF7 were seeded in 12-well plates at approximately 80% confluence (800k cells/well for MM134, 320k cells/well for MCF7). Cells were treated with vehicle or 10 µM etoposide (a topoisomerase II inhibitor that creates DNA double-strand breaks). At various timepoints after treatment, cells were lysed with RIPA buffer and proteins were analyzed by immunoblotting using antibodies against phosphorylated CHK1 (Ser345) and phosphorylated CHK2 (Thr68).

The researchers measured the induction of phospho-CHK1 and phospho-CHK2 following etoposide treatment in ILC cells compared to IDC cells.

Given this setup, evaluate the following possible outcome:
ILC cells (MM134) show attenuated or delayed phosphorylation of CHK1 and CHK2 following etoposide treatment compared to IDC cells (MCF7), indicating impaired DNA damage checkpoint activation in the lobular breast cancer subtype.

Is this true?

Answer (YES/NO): NO